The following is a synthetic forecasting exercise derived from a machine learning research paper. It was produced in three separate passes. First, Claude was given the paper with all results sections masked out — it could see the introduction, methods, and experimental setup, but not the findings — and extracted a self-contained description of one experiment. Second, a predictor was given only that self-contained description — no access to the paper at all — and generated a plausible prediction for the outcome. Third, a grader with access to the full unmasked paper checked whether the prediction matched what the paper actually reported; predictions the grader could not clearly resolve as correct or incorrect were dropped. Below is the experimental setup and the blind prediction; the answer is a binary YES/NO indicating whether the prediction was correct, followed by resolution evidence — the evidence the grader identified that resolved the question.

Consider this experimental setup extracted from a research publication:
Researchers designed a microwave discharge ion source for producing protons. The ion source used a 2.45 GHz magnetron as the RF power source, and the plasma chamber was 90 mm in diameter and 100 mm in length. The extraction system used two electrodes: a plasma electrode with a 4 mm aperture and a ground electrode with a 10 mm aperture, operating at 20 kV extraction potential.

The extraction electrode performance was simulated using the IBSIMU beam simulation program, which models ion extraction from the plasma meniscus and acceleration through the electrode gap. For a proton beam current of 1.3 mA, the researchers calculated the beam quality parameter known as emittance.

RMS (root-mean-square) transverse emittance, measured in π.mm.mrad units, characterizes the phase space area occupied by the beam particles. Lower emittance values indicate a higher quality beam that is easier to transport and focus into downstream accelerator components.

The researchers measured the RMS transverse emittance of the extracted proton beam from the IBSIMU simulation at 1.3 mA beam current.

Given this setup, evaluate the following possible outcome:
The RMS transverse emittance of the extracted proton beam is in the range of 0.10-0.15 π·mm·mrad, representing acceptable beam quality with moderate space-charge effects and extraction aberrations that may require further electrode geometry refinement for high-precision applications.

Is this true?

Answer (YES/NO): NO